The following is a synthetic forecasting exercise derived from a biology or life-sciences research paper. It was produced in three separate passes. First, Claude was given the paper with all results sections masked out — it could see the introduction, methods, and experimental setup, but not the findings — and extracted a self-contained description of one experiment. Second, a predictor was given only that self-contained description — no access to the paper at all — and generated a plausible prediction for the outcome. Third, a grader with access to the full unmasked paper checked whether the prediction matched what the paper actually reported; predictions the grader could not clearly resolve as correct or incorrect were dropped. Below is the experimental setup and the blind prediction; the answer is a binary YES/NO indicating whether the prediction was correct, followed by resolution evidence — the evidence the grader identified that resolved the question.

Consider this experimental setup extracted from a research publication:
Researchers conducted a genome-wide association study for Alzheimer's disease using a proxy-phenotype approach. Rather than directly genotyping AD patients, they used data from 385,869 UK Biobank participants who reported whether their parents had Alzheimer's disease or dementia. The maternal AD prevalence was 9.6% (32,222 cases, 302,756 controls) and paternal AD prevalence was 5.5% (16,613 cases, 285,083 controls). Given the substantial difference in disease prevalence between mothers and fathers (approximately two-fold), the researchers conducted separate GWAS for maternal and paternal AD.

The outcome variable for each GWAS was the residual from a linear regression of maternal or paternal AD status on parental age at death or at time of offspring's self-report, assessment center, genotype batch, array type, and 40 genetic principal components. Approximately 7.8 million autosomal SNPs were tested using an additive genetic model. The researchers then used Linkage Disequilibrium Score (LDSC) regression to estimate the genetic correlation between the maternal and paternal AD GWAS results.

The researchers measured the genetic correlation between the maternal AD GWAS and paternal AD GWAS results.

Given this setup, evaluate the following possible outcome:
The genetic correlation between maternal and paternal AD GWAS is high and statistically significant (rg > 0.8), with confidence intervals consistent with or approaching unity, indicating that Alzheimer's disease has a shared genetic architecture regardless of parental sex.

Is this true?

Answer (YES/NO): NO